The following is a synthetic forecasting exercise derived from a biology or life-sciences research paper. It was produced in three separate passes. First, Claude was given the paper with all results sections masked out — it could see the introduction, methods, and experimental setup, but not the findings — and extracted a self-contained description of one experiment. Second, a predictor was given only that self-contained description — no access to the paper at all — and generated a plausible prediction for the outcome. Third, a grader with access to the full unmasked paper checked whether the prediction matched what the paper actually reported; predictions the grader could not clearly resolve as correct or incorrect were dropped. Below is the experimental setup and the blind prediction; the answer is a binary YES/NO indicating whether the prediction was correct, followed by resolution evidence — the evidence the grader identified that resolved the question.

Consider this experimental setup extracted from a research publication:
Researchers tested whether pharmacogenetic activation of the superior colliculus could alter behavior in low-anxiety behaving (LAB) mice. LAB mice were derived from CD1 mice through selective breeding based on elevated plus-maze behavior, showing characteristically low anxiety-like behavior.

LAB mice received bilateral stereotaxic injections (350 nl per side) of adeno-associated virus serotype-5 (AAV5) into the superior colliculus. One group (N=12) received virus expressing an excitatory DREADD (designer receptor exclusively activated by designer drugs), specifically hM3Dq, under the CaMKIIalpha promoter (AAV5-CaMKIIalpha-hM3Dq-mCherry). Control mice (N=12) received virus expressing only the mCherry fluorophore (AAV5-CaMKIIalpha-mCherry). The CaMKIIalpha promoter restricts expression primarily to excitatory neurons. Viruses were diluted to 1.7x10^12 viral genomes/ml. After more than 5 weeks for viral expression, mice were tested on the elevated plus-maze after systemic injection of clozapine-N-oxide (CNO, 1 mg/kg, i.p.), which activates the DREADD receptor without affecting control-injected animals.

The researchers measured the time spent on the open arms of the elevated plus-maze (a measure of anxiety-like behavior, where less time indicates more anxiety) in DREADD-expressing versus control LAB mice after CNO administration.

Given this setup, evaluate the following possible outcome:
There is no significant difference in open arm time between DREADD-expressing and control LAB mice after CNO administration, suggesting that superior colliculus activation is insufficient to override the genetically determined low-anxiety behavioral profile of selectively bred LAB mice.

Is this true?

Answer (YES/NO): NO